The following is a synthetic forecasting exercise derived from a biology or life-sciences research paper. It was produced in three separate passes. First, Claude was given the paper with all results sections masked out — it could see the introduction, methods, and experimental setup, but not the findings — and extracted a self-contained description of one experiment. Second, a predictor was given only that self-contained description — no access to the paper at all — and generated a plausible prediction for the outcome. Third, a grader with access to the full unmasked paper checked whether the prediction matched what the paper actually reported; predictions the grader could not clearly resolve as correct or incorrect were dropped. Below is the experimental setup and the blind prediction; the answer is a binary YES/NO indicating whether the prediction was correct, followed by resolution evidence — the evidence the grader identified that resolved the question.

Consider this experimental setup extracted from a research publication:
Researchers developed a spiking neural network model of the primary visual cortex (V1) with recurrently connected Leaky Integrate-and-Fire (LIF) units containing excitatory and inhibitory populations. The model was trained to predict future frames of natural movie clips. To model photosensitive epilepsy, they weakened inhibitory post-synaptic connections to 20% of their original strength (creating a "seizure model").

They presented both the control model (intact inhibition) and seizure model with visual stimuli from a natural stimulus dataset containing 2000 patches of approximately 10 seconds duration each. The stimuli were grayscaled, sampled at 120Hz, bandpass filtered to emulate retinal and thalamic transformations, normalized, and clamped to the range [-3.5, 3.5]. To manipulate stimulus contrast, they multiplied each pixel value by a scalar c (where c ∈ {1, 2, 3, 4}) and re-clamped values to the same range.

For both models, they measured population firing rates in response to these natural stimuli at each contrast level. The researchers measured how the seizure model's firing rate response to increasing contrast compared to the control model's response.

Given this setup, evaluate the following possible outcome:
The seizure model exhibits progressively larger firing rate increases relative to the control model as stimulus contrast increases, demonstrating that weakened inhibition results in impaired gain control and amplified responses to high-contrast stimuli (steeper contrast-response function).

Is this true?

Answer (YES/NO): YES